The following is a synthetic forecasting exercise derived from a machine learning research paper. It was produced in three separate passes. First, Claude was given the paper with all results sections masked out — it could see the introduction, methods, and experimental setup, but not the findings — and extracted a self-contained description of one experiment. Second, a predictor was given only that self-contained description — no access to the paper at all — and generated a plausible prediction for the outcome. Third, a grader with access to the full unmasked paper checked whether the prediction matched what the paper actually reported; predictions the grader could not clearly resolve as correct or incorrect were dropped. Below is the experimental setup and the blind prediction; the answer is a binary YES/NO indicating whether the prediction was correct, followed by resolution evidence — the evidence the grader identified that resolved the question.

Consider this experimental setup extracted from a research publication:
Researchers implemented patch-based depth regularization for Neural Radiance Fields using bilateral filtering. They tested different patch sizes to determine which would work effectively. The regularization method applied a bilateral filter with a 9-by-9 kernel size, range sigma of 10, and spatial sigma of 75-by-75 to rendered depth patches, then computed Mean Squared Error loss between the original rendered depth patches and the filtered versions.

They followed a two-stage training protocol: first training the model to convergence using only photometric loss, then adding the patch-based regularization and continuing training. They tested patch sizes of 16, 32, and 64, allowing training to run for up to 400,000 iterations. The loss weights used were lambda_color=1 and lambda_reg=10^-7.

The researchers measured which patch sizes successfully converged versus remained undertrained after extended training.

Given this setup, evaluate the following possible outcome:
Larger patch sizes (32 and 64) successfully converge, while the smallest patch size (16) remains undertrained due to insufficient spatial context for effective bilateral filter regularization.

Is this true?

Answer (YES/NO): NO